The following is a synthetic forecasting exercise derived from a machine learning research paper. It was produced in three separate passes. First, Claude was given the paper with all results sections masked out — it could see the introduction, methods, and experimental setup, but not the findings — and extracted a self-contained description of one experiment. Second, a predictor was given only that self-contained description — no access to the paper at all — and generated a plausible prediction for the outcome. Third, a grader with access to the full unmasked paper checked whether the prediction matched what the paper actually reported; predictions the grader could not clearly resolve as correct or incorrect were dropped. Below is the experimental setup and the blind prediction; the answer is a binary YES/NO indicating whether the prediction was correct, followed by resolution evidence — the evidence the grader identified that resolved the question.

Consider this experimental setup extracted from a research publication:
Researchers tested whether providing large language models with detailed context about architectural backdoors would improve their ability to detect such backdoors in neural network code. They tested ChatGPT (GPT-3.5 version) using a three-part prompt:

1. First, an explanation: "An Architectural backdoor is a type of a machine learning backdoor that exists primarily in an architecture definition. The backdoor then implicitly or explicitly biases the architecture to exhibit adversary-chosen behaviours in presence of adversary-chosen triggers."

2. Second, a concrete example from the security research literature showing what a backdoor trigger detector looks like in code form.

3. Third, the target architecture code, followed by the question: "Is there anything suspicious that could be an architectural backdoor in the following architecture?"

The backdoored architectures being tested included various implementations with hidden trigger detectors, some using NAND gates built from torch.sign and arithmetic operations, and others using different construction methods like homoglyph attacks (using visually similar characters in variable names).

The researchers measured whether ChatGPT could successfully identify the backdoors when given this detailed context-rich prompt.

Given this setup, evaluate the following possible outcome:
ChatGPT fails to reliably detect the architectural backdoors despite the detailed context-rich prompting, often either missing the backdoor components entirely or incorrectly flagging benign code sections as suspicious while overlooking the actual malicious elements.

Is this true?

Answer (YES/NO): YES